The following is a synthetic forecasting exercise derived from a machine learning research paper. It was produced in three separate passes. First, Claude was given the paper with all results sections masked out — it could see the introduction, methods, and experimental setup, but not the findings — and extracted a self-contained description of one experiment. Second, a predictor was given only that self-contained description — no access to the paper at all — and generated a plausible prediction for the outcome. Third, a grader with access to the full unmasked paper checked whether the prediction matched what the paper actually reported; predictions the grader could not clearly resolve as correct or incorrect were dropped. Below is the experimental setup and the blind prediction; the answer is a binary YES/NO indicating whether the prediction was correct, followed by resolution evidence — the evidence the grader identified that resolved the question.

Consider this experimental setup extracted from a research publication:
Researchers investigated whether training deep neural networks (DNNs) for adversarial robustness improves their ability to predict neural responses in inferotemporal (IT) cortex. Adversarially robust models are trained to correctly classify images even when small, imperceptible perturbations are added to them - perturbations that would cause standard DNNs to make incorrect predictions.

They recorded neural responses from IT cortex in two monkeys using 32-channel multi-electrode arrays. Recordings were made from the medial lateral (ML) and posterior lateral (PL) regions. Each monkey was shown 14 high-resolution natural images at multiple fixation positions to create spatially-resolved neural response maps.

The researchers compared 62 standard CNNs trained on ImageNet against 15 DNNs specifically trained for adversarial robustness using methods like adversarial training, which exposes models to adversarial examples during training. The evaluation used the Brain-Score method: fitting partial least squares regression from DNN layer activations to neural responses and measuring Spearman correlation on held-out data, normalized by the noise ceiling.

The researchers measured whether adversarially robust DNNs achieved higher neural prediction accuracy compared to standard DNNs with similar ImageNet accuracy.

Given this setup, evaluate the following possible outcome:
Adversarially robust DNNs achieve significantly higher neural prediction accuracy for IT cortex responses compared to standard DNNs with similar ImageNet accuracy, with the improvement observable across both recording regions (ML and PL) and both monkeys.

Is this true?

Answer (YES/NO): NO